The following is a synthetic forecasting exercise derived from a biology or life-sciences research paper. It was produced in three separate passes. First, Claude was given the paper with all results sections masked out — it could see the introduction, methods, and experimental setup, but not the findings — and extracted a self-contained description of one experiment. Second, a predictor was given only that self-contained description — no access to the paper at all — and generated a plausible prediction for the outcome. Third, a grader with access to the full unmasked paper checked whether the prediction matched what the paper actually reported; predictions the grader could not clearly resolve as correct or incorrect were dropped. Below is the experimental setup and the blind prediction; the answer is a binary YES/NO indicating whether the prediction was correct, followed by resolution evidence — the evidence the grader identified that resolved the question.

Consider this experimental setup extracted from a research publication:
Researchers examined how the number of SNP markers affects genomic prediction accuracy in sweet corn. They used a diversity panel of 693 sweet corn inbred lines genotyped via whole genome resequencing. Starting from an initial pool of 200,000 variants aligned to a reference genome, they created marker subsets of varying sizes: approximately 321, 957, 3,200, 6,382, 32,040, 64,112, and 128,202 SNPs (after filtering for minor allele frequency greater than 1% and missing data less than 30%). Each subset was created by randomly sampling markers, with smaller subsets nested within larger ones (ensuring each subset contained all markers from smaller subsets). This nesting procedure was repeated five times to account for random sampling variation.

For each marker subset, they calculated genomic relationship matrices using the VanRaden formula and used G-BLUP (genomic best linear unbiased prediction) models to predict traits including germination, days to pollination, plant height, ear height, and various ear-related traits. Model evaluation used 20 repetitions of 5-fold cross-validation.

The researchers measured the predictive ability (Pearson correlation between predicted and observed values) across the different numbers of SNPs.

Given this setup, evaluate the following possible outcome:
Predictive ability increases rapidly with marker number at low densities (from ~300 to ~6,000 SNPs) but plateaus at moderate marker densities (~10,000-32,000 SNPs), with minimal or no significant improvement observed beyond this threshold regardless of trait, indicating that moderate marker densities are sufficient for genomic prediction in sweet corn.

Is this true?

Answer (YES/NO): NO